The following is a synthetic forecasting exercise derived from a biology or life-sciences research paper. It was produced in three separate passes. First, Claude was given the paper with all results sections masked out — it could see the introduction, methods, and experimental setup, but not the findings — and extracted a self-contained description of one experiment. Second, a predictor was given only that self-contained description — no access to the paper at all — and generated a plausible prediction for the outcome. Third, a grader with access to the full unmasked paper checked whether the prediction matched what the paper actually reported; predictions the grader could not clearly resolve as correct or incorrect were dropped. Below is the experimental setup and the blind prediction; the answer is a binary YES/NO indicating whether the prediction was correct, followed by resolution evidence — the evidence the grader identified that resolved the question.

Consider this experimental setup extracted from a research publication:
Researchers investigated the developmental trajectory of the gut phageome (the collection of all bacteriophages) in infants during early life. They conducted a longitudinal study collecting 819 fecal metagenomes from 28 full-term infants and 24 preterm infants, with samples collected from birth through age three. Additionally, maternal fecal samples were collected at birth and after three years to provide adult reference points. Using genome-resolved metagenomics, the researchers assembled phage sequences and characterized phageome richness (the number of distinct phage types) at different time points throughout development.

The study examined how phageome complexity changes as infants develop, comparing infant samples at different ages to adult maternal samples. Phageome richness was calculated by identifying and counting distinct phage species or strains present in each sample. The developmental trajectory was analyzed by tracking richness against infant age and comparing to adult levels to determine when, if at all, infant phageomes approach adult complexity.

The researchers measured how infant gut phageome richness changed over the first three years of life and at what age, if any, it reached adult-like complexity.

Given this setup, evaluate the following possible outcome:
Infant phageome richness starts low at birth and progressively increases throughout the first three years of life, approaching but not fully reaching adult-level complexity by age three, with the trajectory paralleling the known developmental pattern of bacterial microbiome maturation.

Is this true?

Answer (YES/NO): NO